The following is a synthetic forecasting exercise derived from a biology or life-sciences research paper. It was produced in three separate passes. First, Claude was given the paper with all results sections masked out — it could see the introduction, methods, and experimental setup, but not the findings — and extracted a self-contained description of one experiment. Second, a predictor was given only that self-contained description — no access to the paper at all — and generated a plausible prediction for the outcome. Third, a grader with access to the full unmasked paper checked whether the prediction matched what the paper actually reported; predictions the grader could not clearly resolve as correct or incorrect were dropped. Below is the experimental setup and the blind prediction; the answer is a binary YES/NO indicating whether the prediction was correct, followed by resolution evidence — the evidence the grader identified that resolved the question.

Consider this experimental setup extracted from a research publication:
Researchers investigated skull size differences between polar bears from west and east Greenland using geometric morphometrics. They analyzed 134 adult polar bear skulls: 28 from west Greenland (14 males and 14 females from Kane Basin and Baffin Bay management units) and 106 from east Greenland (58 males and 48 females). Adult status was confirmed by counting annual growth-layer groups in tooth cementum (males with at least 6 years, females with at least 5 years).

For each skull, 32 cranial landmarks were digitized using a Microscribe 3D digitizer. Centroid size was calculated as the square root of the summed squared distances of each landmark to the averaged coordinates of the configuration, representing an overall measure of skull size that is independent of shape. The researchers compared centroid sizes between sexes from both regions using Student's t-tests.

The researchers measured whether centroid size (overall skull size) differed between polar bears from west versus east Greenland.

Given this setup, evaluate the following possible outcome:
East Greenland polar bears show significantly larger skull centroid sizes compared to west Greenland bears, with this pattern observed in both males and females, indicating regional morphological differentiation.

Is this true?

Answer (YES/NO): NO